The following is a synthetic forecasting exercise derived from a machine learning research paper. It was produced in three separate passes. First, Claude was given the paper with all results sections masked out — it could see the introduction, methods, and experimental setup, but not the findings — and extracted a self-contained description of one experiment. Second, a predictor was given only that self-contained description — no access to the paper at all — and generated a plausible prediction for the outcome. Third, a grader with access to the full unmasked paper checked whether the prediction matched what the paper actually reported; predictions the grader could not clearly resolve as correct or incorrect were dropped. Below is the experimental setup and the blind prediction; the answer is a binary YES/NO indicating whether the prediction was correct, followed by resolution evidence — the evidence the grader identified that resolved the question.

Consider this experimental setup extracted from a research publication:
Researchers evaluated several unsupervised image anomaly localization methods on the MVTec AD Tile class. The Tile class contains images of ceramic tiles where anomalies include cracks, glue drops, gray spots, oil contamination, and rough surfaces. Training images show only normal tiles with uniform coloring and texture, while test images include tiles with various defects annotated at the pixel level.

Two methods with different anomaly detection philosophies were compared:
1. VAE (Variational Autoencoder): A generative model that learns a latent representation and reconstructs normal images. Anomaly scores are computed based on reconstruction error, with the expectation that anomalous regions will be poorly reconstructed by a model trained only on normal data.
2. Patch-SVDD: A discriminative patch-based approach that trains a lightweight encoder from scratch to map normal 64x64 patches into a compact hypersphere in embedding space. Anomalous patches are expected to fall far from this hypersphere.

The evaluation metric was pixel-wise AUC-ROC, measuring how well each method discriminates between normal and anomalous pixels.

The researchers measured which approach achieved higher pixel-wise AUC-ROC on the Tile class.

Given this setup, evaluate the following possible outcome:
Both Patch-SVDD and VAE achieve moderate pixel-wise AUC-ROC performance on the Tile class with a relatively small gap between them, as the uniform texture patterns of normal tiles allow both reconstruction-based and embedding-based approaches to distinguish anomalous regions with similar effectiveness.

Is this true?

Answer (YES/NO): NO